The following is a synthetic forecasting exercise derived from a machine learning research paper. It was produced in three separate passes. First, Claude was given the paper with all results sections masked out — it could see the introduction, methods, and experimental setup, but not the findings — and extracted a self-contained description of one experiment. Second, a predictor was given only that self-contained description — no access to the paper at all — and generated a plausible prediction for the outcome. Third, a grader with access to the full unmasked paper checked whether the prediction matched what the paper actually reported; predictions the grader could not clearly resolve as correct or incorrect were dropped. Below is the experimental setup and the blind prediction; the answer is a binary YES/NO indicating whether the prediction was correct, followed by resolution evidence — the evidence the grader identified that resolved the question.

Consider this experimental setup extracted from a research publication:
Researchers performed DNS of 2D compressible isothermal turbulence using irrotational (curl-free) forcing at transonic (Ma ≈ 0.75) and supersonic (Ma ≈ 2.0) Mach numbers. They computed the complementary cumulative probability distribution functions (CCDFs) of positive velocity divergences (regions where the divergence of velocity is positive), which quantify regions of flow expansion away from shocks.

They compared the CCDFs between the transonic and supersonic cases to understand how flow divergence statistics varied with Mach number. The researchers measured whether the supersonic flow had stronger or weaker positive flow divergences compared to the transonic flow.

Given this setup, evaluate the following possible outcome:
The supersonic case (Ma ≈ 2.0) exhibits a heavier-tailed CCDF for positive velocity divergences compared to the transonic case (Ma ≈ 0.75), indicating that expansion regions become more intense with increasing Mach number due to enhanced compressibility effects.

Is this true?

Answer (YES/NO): YES